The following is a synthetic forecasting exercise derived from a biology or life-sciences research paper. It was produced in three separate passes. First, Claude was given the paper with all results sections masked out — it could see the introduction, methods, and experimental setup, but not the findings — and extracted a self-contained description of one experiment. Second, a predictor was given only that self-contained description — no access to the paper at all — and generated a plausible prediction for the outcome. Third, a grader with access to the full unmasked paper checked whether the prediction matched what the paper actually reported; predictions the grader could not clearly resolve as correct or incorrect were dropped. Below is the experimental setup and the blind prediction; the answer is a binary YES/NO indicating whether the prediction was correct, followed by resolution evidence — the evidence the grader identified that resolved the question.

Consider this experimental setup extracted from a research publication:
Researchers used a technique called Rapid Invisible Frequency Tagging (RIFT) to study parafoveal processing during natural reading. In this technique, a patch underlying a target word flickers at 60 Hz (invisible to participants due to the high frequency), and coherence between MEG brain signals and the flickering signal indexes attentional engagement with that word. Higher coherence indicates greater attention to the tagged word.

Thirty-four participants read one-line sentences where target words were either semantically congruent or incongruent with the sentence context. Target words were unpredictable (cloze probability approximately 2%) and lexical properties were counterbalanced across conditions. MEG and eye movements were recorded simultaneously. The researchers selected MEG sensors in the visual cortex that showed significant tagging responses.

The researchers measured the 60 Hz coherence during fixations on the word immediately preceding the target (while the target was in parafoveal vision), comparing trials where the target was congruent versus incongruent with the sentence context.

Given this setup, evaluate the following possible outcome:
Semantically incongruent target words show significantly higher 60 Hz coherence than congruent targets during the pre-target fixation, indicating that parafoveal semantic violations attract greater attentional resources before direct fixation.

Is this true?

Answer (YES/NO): NO